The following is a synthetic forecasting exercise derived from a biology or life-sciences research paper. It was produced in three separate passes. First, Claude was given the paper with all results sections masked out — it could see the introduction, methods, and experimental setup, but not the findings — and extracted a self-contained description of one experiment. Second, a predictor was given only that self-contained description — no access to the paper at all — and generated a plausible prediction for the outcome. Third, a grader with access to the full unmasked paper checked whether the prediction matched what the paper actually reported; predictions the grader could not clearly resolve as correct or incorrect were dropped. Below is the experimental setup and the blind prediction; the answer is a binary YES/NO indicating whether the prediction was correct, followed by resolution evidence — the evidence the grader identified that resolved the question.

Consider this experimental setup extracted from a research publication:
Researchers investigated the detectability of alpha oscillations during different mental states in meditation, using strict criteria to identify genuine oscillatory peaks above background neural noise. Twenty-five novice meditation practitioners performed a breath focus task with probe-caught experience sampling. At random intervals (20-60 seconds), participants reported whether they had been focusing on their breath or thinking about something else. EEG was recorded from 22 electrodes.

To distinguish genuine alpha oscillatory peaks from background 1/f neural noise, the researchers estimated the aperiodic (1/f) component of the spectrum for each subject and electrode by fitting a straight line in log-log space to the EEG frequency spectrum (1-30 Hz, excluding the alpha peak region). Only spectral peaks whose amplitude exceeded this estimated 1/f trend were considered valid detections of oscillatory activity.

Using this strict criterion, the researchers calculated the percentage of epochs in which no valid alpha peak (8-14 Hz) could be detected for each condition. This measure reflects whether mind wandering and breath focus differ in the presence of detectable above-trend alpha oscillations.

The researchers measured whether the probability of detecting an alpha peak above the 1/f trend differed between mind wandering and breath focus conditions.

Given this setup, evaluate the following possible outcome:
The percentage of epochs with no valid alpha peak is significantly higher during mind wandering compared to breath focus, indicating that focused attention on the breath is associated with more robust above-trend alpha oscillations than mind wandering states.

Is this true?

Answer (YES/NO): YES